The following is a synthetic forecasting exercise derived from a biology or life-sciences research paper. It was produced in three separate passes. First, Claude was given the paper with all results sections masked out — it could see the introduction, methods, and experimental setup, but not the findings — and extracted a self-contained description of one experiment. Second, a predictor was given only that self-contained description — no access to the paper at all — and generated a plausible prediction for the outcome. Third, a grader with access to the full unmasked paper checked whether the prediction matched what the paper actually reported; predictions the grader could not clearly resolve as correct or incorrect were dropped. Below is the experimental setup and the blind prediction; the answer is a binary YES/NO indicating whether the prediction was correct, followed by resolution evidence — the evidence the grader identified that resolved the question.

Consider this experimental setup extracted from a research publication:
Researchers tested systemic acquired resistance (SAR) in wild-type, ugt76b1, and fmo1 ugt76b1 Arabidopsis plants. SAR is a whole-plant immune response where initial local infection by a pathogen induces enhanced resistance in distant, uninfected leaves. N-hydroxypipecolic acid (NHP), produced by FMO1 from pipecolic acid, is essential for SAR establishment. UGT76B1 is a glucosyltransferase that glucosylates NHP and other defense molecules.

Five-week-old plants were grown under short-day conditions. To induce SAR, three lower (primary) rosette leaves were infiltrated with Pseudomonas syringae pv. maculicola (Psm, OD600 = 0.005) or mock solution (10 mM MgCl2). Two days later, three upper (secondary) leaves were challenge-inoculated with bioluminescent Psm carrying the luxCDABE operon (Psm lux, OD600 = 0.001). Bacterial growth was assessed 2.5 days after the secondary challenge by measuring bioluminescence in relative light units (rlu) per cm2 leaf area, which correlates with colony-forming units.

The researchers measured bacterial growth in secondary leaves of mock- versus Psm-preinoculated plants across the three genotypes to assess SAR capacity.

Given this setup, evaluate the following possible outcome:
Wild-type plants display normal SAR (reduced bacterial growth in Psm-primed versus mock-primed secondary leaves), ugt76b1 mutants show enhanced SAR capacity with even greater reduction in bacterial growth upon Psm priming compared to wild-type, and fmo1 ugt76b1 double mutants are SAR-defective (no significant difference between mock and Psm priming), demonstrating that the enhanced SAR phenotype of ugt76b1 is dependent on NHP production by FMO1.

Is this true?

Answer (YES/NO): NO